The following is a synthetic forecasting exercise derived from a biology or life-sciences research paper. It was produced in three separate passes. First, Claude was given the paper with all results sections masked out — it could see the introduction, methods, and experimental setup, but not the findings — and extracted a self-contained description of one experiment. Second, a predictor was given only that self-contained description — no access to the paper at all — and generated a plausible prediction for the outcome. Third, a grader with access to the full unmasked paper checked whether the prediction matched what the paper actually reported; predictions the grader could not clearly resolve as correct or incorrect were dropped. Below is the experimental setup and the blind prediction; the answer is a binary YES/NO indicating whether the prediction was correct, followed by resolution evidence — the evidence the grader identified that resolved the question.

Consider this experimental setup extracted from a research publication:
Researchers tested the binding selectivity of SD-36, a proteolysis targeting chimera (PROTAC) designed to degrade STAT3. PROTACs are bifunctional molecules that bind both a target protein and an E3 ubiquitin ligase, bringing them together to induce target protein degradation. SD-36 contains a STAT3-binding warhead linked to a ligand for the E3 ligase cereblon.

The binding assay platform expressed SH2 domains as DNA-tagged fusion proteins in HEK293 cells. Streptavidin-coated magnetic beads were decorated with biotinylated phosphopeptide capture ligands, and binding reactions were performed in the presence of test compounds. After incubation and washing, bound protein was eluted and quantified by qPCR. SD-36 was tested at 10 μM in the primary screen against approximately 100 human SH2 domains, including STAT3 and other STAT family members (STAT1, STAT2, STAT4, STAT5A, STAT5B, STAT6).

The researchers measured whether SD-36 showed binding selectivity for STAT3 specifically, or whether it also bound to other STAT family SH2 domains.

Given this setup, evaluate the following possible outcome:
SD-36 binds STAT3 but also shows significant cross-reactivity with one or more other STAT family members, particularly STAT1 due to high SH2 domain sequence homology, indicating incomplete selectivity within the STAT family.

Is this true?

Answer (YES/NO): NO